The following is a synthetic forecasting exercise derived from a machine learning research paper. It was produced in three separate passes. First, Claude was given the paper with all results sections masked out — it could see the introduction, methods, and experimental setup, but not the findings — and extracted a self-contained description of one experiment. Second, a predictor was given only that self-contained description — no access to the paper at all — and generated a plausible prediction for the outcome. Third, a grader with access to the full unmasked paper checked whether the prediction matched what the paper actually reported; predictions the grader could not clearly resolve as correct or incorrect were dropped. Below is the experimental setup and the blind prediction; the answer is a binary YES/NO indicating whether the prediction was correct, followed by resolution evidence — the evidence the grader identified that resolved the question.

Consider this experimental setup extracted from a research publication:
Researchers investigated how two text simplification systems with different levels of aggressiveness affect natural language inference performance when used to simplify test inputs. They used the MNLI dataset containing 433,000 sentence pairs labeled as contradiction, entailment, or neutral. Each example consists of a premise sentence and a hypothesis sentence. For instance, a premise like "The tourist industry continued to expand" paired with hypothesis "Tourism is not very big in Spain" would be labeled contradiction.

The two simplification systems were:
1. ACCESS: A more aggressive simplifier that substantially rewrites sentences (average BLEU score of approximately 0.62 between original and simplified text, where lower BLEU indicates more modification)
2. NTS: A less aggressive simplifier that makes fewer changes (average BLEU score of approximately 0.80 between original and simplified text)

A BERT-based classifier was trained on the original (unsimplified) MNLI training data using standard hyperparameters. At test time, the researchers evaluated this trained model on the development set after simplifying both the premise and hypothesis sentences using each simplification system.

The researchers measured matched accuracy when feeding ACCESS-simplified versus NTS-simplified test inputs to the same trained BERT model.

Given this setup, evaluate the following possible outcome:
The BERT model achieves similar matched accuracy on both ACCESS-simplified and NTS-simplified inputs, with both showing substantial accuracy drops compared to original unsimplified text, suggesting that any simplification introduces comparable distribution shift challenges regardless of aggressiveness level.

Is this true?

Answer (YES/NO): NO